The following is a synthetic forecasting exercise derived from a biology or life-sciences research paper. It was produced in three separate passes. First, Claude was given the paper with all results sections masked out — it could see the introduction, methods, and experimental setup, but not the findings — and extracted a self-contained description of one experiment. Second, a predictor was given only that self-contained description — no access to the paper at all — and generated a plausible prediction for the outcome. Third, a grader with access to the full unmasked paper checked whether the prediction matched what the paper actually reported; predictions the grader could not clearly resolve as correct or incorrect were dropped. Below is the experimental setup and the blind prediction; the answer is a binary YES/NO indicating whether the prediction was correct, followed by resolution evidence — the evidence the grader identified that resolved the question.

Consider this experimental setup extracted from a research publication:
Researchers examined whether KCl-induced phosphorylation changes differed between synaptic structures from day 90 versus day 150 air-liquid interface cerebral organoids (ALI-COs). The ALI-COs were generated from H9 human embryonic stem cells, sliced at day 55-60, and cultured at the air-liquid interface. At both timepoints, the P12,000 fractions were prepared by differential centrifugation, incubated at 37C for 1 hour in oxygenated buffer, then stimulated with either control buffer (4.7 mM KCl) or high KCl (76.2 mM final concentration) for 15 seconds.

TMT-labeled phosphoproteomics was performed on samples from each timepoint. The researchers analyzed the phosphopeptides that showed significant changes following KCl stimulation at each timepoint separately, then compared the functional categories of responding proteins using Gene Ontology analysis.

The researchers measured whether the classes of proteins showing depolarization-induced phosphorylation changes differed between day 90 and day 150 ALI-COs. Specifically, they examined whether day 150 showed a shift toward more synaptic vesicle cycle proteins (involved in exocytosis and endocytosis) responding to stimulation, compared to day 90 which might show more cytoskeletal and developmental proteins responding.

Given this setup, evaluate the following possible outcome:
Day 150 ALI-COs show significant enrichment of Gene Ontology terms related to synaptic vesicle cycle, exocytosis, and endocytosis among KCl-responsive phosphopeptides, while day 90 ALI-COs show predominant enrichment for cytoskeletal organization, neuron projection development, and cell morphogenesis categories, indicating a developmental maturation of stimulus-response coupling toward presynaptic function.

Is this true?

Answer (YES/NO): NO